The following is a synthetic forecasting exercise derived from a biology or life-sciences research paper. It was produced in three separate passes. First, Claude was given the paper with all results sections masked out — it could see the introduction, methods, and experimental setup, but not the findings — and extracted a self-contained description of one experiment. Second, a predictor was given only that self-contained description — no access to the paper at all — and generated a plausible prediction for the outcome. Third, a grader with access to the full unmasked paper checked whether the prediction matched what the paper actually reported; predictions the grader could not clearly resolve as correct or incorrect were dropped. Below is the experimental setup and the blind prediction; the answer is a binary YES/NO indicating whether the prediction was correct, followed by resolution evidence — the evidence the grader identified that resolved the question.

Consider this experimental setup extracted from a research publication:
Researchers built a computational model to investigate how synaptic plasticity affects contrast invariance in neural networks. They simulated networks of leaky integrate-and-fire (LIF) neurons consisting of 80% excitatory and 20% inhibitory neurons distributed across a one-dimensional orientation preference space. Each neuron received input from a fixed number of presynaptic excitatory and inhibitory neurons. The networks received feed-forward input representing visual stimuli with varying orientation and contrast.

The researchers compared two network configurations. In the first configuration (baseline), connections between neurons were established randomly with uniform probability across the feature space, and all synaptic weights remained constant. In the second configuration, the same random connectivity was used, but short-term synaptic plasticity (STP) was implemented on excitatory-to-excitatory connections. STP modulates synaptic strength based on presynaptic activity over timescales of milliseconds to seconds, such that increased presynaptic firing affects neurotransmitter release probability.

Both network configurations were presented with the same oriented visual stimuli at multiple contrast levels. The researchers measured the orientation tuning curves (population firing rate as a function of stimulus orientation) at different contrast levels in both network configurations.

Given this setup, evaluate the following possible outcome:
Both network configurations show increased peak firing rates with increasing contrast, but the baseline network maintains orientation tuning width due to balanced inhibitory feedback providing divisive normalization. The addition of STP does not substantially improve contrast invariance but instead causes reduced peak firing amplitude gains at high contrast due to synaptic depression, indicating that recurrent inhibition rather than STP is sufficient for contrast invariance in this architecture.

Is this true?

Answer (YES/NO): NO